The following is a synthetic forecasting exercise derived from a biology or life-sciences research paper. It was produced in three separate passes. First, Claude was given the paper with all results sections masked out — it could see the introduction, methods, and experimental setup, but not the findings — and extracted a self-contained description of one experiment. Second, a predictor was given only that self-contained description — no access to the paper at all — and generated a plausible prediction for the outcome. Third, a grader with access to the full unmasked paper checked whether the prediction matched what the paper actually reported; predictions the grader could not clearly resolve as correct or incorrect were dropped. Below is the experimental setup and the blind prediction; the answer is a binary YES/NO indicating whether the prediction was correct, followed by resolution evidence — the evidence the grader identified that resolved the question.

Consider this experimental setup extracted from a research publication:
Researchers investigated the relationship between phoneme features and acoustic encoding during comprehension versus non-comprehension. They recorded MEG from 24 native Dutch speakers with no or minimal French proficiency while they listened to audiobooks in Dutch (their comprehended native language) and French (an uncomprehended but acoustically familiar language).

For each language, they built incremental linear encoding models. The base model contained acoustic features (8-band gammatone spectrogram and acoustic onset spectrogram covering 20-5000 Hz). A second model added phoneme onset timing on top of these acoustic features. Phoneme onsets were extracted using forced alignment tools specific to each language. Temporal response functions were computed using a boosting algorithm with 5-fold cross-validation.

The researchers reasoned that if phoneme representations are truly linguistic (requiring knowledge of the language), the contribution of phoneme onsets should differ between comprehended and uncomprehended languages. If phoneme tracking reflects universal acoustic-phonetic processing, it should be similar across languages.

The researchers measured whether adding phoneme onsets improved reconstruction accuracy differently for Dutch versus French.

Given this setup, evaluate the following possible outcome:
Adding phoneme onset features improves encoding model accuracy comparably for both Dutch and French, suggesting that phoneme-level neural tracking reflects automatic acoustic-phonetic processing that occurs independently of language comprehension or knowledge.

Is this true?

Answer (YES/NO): NO